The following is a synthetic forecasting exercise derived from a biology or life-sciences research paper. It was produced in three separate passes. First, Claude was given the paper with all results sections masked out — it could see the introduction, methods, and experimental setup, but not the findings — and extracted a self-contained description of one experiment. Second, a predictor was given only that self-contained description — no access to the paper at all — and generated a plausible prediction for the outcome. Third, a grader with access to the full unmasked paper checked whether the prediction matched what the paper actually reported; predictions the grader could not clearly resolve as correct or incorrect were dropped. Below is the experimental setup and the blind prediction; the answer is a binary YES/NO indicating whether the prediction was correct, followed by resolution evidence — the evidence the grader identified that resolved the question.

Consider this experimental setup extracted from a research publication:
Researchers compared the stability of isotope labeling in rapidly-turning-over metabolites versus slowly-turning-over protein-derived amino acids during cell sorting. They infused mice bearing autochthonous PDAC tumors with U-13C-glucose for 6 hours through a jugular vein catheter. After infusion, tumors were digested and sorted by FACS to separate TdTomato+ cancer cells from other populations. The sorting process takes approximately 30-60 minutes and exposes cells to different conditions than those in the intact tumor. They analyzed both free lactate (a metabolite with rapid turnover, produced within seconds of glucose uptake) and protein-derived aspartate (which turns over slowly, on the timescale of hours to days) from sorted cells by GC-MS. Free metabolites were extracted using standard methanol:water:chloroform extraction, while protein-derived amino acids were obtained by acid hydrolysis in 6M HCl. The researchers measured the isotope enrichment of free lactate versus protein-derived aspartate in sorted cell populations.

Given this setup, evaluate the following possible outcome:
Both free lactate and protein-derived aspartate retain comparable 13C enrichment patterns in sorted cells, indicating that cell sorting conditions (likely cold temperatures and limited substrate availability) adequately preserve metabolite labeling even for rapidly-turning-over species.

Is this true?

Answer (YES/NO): NO